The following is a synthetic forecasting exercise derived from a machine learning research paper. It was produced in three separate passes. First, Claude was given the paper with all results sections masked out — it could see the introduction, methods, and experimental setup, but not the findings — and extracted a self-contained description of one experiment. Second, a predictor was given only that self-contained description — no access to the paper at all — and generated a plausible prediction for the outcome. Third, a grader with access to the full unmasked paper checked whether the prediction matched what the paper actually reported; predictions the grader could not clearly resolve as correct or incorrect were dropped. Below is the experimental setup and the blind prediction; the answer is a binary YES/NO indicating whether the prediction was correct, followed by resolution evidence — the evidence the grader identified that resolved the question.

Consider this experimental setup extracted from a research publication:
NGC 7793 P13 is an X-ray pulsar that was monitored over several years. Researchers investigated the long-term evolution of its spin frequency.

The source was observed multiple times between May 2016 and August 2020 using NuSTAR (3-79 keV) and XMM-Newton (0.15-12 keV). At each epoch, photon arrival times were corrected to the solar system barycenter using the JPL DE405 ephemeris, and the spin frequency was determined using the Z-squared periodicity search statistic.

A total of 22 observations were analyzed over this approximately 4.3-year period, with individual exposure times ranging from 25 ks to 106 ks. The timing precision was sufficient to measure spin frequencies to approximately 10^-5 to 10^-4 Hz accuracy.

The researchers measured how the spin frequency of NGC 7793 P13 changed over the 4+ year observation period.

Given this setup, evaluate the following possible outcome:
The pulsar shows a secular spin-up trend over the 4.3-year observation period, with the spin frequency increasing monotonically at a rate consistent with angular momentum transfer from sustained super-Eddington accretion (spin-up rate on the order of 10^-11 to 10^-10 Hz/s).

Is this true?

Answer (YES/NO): YES